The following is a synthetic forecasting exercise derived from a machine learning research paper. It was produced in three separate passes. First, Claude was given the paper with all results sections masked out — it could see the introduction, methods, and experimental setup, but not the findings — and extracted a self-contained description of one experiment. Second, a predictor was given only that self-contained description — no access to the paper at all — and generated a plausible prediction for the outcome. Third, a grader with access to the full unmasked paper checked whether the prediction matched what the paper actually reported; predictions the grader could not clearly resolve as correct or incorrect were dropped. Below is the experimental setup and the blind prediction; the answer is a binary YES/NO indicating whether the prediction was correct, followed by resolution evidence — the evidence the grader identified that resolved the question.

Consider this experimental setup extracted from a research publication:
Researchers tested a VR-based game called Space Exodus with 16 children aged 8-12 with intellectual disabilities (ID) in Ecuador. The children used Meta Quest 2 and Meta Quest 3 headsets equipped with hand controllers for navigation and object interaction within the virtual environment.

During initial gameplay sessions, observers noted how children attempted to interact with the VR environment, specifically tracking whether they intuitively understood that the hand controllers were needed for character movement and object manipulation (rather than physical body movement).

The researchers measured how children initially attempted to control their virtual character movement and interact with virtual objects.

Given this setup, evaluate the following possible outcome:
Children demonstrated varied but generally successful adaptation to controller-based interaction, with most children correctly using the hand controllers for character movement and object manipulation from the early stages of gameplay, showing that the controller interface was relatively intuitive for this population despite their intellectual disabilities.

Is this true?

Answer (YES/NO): NO